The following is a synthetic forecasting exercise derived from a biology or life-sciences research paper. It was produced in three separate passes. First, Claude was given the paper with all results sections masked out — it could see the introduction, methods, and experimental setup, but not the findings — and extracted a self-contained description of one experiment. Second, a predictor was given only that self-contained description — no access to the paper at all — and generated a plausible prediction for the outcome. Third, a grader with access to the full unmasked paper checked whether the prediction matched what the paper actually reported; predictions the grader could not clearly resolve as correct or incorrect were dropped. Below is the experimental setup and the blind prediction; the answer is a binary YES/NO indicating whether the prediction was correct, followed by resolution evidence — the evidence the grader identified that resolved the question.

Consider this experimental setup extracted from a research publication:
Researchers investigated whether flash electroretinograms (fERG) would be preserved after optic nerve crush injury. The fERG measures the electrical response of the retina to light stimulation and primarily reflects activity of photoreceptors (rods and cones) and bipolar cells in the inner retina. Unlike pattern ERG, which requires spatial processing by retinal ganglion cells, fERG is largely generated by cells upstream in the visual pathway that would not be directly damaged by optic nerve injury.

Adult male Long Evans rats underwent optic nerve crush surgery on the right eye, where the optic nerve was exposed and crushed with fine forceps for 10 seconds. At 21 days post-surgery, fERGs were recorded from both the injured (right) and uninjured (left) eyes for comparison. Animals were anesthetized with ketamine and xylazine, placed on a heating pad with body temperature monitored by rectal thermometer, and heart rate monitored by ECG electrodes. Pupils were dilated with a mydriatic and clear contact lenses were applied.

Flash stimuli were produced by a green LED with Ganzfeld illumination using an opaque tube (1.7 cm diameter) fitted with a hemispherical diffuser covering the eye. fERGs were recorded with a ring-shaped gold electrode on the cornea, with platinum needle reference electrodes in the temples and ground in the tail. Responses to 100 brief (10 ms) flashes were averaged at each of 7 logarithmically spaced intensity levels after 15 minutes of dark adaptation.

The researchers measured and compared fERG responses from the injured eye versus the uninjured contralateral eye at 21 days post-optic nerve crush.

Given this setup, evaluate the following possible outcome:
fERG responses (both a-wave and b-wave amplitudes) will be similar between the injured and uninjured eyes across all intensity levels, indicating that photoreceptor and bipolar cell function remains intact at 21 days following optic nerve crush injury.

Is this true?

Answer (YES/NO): NO